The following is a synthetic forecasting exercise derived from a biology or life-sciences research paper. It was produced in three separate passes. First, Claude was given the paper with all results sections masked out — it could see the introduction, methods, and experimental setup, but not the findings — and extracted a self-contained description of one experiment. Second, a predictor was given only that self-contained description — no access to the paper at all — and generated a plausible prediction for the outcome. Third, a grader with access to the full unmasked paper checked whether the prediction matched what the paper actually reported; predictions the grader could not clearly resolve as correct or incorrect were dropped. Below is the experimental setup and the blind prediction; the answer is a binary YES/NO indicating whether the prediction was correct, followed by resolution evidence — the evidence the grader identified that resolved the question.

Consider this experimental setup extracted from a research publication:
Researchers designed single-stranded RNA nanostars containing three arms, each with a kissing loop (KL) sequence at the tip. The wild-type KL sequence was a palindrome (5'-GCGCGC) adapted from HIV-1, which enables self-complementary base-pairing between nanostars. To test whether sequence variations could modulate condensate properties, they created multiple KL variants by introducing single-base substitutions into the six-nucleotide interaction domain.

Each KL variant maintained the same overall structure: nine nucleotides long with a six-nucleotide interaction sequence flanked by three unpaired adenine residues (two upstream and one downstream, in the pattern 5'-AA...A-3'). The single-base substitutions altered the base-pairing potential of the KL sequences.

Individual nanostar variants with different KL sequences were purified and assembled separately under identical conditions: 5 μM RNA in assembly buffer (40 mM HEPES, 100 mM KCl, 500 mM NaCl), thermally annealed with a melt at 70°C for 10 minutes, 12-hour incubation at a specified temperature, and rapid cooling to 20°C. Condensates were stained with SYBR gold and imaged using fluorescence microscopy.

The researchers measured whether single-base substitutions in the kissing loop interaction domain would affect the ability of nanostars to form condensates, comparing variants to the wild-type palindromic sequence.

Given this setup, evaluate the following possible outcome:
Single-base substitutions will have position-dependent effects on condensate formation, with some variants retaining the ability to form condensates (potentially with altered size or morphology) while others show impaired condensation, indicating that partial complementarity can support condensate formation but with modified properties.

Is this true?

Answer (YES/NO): YES